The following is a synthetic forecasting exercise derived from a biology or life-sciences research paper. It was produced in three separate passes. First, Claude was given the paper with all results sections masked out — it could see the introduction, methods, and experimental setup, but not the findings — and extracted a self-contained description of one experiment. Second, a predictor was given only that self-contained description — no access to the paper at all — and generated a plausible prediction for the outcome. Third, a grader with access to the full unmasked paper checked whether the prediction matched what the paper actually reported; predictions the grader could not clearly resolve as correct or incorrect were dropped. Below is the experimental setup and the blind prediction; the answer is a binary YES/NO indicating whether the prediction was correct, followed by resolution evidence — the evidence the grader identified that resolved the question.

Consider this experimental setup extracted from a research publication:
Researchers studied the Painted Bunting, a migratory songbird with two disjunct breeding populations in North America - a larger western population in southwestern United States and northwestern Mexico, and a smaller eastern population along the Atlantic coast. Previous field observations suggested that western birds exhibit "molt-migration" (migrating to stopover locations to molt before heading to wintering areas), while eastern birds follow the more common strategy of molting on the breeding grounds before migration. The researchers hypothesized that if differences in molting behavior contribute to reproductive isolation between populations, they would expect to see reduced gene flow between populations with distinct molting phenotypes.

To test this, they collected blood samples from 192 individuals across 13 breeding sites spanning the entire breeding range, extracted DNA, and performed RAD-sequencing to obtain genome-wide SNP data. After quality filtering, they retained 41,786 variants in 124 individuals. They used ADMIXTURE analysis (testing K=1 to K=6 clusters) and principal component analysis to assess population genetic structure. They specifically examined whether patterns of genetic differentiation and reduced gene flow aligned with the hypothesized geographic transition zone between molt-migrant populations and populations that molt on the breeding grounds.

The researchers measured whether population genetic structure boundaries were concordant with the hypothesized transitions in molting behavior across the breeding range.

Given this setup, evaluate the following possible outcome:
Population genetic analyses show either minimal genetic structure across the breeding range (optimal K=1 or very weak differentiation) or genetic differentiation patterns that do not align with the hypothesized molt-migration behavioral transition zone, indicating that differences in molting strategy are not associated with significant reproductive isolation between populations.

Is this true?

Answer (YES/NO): YES